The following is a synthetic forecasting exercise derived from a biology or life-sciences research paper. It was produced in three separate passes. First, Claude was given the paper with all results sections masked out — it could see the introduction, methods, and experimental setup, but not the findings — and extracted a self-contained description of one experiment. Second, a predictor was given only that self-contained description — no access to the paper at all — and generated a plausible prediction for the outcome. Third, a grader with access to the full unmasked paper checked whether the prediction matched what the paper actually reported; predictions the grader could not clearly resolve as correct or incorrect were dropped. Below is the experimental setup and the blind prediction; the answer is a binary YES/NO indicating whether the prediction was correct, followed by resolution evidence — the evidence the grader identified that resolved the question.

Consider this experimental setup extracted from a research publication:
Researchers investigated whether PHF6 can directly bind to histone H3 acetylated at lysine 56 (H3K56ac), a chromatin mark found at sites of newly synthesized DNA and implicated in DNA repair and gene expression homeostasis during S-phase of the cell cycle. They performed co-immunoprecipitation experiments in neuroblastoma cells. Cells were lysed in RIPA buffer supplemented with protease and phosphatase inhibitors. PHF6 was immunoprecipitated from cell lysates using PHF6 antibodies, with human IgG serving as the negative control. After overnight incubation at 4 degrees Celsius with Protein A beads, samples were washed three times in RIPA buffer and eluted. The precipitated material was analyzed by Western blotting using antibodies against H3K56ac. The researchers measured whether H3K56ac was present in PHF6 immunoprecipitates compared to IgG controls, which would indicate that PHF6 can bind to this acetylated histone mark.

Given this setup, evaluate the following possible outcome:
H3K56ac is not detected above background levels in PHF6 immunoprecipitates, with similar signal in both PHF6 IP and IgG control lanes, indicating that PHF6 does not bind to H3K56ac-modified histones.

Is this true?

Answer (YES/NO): NO